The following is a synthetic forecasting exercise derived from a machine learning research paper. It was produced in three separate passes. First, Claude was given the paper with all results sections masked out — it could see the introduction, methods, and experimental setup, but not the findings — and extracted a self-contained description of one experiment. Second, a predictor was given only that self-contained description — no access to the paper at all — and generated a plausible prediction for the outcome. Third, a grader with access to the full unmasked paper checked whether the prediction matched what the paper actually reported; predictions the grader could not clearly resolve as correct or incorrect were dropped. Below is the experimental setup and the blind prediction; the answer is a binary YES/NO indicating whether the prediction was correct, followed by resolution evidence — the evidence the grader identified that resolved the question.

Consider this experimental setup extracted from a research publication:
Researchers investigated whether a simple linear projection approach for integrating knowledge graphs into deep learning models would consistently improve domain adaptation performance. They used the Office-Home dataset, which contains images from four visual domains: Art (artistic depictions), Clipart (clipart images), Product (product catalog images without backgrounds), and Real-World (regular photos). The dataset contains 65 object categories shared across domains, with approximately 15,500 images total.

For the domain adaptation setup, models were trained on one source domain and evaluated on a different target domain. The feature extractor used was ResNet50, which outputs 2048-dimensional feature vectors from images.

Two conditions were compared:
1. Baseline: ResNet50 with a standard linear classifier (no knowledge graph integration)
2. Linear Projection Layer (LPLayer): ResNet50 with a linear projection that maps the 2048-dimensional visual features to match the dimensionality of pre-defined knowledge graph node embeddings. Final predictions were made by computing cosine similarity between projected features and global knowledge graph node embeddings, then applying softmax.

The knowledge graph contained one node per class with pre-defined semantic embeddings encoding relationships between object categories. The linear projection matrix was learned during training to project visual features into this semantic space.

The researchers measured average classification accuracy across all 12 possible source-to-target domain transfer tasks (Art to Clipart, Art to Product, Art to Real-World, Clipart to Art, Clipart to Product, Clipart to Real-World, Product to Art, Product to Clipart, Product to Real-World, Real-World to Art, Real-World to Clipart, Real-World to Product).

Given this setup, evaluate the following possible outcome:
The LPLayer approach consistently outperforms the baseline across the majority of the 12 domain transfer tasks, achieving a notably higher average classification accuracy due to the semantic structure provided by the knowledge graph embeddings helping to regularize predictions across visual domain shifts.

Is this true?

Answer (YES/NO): NO